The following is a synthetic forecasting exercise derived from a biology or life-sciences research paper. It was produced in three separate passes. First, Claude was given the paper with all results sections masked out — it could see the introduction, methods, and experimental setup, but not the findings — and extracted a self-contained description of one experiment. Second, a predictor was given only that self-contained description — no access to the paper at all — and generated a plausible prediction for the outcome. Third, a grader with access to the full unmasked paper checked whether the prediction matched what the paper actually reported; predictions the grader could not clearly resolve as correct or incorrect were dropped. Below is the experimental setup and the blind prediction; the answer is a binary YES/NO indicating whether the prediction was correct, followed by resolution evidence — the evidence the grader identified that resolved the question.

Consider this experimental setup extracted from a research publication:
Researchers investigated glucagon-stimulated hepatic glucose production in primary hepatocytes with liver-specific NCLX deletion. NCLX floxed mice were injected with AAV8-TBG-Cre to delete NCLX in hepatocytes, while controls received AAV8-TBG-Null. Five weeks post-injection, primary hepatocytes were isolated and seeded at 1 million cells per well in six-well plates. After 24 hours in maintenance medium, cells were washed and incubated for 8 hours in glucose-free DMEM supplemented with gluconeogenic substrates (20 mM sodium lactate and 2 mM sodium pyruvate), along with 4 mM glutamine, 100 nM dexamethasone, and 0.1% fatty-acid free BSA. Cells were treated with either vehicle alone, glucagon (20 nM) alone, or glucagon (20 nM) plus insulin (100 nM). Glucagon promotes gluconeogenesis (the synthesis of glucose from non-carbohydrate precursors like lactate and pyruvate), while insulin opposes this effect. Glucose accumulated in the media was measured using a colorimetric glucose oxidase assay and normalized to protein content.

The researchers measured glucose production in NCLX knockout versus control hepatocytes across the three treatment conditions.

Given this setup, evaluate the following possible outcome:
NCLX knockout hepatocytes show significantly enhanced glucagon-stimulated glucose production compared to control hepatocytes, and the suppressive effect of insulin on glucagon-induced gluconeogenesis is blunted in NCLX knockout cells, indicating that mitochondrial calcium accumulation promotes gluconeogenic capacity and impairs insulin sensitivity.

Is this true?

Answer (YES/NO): NO